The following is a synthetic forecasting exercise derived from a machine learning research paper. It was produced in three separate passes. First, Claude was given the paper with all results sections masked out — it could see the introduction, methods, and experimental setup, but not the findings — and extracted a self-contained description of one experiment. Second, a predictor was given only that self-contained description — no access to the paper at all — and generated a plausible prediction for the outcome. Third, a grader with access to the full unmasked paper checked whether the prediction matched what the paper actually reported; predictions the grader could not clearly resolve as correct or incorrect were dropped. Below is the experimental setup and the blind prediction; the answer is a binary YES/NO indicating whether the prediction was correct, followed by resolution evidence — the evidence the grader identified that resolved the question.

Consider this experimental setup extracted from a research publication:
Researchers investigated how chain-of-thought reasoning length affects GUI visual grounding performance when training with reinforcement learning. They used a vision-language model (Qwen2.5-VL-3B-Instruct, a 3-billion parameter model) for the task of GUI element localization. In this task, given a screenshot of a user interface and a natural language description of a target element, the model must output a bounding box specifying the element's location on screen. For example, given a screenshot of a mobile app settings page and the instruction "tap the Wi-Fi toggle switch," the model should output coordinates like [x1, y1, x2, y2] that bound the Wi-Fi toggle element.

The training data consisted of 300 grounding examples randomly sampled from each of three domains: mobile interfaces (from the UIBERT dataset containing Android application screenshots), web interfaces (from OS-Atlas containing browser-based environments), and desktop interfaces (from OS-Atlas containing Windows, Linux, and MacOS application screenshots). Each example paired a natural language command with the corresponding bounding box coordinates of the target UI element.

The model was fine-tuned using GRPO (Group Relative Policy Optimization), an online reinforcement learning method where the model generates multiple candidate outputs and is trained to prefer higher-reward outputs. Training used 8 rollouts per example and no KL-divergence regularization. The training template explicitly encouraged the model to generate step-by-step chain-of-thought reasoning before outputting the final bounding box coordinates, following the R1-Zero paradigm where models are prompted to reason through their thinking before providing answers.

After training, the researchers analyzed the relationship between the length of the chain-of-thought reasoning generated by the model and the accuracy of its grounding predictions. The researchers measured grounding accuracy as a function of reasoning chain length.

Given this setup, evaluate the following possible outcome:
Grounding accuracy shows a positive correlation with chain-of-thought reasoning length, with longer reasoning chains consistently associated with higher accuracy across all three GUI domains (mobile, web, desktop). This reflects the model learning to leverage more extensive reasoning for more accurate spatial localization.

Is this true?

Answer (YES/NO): NO